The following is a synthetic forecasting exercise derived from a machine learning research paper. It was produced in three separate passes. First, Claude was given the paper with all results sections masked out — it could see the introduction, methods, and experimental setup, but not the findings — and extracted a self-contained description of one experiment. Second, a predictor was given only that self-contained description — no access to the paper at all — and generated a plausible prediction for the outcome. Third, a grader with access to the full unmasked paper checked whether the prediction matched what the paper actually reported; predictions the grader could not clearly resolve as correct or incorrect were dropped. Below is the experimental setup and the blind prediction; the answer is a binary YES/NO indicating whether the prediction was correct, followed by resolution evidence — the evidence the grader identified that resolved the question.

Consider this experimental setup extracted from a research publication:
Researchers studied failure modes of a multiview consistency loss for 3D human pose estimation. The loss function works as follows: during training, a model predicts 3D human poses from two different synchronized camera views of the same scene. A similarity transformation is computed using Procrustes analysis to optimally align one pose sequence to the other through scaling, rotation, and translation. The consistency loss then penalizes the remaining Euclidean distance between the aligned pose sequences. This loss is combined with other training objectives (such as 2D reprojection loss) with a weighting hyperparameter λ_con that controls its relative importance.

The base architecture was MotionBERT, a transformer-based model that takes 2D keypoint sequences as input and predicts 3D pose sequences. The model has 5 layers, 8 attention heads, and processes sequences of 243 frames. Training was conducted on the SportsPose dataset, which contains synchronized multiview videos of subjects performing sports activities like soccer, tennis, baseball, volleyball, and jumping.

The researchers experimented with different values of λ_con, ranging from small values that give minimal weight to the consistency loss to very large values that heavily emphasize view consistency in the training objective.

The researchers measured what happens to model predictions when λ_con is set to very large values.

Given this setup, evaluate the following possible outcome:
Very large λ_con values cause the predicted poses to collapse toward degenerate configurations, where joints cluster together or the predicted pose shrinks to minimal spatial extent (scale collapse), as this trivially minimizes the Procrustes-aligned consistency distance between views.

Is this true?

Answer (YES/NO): YES